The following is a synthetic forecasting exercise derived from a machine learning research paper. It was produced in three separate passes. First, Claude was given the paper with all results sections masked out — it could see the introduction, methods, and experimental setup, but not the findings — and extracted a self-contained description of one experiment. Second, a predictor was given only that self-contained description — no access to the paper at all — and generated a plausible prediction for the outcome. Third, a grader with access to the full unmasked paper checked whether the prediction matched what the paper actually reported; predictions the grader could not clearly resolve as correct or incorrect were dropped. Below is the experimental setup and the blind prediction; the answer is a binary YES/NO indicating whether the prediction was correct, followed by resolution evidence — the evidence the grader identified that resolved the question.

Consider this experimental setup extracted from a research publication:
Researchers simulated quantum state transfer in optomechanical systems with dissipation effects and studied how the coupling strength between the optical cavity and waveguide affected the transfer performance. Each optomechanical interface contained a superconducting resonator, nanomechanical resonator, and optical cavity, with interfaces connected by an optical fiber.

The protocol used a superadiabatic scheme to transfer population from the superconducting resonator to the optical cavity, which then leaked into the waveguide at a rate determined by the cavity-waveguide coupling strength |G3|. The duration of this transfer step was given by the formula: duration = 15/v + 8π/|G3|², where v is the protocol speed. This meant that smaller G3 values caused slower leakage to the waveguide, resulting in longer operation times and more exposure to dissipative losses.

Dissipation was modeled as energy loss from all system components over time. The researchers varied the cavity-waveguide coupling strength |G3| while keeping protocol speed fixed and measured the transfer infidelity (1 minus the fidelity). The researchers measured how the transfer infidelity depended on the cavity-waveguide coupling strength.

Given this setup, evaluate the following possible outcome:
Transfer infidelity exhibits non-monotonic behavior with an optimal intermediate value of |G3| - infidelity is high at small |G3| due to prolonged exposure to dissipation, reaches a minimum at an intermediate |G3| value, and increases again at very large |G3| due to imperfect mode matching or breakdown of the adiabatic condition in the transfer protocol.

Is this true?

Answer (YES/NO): NO